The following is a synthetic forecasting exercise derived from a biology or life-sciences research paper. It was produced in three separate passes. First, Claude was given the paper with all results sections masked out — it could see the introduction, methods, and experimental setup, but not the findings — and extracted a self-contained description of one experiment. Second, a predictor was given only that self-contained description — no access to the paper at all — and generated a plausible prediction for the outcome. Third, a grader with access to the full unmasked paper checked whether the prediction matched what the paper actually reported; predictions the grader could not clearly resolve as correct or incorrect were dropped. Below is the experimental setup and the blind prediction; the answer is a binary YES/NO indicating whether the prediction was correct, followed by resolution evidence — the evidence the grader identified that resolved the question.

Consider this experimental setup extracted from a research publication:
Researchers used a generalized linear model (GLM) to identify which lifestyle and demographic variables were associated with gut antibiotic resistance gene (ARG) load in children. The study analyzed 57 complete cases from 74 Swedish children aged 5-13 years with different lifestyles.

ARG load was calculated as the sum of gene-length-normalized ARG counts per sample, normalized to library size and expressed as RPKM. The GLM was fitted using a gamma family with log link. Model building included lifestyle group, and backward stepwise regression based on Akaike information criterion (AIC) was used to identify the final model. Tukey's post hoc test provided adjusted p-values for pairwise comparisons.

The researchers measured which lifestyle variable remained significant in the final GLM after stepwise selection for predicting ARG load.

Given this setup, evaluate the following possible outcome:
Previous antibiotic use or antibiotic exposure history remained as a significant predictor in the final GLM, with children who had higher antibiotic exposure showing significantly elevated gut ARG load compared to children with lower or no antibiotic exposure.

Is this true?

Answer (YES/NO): NO